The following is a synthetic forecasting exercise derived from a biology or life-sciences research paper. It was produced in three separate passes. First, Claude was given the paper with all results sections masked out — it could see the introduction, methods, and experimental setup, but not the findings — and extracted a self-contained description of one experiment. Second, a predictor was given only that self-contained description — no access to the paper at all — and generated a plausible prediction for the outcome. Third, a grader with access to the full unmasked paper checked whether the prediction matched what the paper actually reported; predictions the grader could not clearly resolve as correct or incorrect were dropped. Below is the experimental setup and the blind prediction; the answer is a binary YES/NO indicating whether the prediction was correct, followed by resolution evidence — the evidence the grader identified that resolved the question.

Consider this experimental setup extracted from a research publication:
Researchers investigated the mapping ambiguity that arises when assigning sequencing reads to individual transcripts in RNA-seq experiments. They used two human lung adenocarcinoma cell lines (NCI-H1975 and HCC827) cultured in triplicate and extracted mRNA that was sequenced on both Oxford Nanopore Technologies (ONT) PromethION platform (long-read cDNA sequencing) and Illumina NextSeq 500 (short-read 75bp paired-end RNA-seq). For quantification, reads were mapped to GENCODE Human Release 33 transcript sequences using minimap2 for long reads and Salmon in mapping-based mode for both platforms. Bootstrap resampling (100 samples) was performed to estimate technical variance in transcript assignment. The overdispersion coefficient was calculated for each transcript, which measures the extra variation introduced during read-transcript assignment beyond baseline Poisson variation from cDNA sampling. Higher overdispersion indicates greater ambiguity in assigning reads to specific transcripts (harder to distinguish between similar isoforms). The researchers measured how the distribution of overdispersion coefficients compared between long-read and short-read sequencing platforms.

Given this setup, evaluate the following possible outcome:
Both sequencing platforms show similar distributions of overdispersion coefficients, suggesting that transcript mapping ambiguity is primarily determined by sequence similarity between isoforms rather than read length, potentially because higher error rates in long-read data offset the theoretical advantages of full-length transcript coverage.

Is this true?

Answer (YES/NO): NO